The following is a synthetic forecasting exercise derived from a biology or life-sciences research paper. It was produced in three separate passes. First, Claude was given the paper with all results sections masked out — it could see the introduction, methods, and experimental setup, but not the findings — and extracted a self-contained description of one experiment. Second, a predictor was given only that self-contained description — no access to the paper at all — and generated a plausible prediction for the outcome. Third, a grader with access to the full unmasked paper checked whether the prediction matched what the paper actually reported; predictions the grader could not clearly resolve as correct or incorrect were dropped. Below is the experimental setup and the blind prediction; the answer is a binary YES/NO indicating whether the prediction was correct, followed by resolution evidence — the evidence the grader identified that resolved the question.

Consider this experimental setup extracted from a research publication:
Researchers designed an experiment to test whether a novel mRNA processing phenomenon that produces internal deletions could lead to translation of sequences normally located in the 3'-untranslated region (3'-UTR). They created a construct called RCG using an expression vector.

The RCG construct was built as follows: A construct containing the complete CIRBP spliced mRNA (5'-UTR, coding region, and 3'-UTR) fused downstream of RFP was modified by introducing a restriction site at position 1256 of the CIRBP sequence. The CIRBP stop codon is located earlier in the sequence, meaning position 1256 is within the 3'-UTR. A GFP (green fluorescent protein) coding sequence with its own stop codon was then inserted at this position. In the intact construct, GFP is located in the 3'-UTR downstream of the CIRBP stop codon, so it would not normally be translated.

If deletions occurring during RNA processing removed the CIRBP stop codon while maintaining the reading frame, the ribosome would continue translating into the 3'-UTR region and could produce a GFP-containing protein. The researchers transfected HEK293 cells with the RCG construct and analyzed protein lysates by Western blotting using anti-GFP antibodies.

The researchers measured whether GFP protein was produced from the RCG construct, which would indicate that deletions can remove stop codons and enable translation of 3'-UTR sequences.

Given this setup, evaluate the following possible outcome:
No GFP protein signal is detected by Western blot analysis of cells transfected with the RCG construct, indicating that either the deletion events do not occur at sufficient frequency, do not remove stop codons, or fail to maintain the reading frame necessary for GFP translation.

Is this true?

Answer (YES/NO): NO